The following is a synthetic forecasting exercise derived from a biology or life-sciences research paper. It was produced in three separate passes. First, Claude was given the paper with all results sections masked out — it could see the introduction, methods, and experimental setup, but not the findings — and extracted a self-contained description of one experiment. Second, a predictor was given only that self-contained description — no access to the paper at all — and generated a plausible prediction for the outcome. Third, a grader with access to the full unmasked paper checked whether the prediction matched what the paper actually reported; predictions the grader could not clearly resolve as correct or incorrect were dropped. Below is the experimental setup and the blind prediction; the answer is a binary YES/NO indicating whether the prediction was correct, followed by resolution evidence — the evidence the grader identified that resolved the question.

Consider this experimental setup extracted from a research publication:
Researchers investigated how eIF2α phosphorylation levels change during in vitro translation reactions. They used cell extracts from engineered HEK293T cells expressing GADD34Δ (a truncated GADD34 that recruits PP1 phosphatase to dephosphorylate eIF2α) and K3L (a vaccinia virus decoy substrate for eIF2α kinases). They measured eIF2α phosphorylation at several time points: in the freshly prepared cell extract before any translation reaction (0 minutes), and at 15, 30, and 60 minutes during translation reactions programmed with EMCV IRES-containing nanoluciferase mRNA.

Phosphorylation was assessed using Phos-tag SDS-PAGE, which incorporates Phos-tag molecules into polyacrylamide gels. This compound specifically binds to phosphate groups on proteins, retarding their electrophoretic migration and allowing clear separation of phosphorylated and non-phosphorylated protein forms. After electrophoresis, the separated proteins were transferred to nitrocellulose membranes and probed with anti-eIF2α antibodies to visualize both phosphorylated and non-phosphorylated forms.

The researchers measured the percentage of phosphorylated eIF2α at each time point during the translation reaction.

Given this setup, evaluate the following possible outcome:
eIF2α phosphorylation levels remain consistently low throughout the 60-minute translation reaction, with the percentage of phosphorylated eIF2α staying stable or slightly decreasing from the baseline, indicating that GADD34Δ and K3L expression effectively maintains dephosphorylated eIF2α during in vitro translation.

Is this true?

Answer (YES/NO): NO